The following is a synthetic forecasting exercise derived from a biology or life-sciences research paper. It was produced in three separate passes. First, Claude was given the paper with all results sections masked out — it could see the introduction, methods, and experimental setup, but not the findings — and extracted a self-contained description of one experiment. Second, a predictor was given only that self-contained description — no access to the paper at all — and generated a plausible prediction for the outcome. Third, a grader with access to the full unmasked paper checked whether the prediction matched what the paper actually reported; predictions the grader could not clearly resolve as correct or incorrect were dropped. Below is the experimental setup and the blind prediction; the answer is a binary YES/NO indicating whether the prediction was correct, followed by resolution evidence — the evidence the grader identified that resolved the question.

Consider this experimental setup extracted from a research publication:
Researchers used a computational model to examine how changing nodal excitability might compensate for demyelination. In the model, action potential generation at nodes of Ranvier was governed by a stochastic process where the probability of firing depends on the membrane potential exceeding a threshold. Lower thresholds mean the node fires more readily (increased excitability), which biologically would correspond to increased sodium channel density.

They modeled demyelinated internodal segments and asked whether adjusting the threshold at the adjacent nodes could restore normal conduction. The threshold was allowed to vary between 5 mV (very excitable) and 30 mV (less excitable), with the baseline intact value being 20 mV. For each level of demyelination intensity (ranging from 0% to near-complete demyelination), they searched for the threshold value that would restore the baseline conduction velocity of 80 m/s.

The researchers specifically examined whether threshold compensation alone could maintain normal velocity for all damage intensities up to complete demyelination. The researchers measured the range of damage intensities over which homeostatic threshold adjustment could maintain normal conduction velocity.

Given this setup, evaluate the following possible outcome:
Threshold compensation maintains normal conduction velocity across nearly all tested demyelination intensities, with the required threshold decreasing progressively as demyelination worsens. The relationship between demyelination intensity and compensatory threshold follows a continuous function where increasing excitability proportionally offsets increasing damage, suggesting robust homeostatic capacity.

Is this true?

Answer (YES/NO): NO